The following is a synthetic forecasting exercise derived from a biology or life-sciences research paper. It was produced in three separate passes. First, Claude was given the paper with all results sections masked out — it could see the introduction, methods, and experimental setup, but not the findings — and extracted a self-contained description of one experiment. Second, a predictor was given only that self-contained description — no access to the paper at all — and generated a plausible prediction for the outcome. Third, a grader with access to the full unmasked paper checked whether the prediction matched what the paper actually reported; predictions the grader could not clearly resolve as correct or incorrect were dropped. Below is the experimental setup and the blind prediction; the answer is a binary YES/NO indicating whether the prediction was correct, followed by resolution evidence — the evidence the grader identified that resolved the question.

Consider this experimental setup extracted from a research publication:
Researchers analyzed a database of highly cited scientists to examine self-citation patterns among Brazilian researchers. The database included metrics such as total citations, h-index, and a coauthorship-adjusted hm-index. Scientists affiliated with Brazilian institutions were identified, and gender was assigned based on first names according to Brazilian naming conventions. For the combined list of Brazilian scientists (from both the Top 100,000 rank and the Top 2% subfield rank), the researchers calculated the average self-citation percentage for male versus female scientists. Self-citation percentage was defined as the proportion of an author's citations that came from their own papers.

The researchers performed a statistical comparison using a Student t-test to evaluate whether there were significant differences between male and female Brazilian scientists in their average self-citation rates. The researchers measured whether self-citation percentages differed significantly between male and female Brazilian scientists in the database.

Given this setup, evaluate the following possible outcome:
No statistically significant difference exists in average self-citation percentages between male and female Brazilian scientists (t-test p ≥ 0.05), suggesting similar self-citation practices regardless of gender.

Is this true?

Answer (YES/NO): NO